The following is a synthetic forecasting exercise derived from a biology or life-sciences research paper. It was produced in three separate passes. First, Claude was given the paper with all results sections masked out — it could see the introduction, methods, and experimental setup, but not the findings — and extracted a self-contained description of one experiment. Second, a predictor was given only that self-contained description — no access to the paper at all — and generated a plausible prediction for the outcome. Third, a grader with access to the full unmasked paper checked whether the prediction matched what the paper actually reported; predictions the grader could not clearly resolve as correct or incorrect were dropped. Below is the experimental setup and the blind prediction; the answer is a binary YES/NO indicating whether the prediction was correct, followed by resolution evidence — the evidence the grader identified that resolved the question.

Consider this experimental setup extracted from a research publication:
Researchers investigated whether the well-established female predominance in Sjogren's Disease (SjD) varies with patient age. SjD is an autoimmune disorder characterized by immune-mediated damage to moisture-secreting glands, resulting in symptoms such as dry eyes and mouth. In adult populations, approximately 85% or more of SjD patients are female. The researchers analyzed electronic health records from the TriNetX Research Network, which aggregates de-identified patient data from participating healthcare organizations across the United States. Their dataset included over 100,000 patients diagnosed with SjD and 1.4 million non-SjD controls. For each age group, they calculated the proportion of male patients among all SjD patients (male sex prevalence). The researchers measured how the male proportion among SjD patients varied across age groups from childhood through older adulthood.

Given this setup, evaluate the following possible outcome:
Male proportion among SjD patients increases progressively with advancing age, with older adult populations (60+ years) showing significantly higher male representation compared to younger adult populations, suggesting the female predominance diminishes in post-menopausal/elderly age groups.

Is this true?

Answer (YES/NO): NO